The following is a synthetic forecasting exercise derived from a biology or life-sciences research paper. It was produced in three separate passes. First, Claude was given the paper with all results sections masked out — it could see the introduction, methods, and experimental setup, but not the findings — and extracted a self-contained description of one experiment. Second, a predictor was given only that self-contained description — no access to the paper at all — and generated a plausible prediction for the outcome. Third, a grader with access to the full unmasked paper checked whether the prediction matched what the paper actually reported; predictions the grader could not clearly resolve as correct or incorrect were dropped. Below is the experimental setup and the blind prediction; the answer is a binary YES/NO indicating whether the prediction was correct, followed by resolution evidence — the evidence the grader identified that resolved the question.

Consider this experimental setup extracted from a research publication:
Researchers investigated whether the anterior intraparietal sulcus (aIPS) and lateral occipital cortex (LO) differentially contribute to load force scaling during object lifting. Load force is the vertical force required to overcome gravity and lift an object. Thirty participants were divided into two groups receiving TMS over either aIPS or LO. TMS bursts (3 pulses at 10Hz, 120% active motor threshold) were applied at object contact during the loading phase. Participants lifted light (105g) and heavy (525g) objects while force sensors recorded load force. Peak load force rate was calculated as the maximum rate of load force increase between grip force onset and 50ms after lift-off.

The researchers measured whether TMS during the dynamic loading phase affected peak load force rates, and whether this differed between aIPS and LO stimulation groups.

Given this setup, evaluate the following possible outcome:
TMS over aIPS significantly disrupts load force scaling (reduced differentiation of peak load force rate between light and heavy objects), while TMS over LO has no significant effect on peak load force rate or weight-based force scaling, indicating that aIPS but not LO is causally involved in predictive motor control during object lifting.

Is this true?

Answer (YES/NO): NO